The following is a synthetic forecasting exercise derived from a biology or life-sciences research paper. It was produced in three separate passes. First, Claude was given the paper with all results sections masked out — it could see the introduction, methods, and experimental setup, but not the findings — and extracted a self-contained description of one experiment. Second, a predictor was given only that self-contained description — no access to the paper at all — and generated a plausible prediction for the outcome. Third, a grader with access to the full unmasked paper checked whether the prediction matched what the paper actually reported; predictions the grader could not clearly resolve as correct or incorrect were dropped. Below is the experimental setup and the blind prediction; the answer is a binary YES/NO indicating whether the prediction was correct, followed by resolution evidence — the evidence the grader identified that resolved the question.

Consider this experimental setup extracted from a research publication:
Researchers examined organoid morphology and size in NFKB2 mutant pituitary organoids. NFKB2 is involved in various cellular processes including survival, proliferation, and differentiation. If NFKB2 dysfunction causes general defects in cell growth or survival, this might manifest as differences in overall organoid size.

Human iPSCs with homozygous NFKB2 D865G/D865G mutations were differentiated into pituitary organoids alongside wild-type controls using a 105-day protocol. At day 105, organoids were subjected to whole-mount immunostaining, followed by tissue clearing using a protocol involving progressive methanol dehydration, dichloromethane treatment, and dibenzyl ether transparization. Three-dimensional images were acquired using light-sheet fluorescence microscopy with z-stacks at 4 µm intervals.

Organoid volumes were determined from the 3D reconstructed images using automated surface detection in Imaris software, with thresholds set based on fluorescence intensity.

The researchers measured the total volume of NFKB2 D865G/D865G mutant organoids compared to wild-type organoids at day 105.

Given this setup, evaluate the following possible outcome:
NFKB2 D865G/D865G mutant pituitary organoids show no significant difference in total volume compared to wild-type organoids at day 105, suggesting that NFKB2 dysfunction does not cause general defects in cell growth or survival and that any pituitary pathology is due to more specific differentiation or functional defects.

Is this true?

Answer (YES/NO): YES